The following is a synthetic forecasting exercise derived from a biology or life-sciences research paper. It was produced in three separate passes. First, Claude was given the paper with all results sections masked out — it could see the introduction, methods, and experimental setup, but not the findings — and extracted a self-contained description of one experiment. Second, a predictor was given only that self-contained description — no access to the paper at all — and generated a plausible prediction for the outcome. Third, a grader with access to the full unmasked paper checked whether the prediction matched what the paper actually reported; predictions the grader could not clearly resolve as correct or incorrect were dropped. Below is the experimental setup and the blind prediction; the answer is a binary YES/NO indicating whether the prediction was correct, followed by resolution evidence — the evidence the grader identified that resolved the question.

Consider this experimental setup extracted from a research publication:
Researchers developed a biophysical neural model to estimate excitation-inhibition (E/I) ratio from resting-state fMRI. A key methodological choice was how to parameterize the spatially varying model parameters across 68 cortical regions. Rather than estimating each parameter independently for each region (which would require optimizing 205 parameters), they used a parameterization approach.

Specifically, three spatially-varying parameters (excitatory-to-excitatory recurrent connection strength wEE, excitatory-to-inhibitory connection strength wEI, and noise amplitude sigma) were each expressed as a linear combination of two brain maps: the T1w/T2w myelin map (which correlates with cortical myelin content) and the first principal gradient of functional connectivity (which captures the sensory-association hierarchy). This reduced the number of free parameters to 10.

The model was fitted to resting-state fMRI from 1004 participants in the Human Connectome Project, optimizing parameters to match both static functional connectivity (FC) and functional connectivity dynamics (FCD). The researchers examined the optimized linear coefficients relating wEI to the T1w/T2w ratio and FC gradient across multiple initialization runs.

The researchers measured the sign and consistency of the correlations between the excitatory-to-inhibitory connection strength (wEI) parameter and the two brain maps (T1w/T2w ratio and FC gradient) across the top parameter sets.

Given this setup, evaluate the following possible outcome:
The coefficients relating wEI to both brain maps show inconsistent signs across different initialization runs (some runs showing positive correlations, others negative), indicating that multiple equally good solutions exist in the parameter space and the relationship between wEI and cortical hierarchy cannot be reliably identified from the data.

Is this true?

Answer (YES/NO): NO